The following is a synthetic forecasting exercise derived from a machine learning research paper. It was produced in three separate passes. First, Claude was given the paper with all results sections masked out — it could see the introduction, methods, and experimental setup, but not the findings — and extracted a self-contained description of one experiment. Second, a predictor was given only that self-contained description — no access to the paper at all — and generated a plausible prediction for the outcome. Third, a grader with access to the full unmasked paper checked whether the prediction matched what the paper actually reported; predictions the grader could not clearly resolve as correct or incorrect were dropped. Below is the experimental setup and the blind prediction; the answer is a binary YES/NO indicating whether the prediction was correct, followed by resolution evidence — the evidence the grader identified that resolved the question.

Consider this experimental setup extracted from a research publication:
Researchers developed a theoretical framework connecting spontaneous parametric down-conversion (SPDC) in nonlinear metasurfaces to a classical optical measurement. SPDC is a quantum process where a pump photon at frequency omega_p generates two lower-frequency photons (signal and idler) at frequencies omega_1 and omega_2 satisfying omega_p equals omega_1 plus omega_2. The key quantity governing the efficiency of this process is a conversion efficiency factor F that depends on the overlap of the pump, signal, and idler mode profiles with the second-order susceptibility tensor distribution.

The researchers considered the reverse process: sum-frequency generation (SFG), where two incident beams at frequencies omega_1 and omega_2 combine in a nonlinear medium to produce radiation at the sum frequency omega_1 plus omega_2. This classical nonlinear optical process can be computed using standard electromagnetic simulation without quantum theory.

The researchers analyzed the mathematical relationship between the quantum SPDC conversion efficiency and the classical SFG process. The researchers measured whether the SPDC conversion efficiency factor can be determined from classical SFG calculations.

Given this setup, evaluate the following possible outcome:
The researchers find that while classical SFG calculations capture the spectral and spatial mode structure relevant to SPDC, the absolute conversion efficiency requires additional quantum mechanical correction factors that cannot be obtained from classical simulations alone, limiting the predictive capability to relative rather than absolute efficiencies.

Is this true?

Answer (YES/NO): NO